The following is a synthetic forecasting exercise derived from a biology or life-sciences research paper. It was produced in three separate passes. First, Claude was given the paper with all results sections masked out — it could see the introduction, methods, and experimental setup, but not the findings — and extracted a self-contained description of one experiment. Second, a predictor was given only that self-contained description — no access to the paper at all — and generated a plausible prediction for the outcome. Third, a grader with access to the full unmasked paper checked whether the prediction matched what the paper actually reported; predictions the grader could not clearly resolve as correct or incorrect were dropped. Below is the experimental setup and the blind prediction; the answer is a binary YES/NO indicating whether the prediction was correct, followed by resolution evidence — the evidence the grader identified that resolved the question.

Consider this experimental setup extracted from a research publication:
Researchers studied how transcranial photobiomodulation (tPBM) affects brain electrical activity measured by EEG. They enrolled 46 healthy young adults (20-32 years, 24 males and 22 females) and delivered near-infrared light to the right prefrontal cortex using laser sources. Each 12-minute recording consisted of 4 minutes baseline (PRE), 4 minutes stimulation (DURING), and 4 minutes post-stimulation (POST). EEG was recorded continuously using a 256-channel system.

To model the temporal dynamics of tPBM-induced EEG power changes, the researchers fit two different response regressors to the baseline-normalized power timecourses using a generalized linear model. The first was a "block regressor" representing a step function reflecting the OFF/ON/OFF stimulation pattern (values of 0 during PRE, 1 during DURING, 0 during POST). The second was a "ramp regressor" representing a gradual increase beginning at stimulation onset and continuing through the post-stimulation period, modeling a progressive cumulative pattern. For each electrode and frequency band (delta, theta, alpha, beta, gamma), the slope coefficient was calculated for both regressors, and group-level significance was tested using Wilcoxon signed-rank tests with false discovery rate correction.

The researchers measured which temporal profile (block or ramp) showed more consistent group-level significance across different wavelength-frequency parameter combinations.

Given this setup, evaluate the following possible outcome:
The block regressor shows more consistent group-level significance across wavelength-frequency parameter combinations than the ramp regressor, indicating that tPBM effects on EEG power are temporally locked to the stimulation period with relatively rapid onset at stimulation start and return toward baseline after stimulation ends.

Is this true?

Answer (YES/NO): NO